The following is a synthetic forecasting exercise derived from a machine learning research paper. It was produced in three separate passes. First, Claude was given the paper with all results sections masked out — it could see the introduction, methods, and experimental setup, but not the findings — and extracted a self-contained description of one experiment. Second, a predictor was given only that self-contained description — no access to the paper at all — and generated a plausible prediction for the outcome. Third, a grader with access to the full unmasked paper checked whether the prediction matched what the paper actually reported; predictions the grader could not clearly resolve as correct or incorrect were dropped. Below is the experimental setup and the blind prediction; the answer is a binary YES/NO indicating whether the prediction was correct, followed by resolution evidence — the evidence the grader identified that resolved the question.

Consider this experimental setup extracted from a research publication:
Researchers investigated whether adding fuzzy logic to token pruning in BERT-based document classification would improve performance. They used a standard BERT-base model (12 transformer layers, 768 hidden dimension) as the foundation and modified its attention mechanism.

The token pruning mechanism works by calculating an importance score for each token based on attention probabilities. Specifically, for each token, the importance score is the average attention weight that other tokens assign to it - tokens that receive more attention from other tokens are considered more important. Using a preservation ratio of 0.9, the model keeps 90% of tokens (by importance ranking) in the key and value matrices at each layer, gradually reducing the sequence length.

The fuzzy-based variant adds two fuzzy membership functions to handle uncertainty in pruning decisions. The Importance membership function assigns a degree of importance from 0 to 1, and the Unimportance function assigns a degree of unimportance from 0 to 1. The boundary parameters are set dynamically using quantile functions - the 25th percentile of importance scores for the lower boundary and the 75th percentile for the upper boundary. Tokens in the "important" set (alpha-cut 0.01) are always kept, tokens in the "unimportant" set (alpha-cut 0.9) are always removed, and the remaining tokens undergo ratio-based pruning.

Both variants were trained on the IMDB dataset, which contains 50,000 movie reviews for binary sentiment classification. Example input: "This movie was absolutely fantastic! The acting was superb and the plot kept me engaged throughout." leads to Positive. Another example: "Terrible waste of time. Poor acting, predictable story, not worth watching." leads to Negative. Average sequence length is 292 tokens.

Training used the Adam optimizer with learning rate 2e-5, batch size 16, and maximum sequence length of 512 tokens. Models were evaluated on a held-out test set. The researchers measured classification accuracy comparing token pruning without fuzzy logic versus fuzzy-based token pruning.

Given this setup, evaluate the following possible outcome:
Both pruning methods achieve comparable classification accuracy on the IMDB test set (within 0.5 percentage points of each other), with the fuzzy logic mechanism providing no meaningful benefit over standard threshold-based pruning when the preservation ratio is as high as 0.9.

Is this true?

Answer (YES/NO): NO